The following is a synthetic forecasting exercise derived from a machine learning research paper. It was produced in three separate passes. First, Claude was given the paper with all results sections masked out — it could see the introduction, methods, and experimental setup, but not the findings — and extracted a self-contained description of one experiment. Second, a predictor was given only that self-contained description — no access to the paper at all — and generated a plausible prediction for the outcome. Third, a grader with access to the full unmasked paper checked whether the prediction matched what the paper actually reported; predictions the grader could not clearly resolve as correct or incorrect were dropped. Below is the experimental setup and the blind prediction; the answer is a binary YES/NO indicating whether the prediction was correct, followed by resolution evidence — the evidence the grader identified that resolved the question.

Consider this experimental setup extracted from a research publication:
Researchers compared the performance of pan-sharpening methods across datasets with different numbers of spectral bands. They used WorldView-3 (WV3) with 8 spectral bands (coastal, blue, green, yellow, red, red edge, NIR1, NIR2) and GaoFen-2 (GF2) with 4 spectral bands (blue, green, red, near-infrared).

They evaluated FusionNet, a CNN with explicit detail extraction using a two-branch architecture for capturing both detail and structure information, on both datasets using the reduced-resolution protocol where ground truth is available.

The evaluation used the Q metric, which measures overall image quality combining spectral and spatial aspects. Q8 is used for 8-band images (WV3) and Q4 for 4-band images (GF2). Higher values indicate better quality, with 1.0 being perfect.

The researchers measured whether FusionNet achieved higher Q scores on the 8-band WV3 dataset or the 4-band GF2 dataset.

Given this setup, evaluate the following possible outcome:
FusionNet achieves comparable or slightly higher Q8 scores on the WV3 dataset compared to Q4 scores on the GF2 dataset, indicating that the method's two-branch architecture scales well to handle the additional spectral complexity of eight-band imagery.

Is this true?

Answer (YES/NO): NO